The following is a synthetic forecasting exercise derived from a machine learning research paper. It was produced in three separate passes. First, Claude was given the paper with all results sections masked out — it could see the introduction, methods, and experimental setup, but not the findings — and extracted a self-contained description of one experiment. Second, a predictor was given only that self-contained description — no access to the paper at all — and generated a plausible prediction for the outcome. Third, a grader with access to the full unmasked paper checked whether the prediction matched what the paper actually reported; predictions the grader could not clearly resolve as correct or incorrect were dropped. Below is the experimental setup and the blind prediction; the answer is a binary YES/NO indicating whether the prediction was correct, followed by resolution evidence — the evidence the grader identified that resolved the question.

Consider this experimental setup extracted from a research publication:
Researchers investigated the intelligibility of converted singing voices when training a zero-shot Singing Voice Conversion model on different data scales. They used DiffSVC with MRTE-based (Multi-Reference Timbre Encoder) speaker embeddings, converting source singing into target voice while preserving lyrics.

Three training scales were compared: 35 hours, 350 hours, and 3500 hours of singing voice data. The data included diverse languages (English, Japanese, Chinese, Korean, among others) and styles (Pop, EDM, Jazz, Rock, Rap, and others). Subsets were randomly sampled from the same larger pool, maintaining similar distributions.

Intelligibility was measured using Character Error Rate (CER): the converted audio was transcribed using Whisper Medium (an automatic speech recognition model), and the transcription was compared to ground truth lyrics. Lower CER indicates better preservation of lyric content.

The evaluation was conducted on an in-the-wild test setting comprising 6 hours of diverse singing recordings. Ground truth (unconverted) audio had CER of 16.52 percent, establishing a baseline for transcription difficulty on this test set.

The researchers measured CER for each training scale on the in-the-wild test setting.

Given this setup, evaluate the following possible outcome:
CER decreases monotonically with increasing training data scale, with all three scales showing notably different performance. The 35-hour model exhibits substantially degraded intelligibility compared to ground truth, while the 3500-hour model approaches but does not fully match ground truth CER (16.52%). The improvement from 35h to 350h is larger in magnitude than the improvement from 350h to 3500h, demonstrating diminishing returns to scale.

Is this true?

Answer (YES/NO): NO